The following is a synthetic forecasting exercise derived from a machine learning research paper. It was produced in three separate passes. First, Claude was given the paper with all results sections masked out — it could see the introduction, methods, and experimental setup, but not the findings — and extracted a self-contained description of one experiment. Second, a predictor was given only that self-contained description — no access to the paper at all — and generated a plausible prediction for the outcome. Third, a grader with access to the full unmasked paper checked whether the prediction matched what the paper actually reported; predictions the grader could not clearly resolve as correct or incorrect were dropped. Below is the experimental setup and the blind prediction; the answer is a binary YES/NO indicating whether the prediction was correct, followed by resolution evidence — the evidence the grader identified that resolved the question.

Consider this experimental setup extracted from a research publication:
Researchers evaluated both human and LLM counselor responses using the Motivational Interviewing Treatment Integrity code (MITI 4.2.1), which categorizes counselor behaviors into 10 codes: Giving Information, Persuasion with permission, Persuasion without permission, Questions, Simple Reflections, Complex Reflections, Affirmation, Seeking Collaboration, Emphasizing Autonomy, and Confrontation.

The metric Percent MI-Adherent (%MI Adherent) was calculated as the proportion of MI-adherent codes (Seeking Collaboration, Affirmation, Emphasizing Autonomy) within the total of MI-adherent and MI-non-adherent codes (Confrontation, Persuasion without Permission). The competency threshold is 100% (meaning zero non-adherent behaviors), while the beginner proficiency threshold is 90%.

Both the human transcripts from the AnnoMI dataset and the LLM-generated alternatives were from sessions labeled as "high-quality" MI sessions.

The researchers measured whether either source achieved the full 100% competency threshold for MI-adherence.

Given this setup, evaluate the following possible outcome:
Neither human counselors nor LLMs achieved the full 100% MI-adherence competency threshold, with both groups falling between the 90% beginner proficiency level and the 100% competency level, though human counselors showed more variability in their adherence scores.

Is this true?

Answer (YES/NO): NO